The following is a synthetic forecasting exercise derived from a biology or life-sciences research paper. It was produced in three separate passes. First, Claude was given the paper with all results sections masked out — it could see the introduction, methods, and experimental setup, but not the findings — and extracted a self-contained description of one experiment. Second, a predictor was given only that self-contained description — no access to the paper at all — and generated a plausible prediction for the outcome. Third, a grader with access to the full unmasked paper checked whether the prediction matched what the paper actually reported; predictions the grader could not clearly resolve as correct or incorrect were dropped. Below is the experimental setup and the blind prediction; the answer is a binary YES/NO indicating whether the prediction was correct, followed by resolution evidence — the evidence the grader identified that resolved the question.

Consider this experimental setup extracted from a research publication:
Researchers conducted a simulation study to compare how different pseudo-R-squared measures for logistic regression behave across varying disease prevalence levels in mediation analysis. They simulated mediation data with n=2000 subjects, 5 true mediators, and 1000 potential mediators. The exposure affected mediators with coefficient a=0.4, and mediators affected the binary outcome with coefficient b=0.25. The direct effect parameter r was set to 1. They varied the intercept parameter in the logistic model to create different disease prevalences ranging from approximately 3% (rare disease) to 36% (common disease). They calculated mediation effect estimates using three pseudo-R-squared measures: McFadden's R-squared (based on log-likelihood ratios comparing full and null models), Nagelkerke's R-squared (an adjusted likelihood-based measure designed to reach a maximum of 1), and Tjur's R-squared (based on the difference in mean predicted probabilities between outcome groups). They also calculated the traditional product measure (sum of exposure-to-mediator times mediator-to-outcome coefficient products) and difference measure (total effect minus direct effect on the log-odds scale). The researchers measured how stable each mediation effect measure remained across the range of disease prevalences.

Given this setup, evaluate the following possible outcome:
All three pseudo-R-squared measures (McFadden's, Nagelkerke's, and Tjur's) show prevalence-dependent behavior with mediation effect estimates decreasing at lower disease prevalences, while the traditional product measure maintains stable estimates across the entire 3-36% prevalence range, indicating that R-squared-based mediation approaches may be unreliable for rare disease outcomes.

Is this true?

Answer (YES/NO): NO